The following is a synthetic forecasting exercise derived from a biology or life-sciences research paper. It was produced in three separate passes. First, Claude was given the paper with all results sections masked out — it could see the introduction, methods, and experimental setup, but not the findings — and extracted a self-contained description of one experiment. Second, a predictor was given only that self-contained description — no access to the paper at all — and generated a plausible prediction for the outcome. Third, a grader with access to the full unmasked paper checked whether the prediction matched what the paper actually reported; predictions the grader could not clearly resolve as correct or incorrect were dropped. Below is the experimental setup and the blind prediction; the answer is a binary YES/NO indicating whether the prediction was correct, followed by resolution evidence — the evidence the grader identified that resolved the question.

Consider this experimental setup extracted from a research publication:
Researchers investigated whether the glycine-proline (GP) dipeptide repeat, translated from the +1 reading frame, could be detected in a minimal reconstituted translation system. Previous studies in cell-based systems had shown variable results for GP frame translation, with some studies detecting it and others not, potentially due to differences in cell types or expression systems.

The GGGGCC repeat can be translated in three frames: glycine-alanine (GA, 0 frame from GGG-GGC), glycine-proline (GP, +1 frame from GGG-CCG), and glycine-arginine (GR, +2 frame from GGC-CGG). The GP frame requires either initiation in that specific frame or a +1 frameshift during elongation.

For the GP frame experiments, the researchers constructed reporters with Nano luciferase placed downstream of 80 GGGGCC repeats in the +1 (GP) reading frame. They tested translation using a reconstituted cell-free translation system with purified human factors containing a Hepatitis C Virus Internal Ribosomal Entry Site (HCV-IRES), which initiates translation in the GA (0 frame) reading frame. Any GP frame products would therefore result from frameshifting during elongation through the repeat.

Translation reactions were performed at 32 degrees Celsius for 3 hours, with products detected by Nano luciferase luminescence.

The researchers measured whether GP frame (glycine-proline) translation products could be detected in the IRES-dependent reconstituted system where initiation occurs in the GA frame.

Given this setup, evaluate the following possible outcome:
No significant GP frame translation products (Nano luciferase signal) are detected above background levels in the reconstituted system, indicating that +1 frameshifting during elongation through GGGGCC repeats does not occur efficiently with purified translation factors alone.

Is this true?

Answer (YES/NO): NO